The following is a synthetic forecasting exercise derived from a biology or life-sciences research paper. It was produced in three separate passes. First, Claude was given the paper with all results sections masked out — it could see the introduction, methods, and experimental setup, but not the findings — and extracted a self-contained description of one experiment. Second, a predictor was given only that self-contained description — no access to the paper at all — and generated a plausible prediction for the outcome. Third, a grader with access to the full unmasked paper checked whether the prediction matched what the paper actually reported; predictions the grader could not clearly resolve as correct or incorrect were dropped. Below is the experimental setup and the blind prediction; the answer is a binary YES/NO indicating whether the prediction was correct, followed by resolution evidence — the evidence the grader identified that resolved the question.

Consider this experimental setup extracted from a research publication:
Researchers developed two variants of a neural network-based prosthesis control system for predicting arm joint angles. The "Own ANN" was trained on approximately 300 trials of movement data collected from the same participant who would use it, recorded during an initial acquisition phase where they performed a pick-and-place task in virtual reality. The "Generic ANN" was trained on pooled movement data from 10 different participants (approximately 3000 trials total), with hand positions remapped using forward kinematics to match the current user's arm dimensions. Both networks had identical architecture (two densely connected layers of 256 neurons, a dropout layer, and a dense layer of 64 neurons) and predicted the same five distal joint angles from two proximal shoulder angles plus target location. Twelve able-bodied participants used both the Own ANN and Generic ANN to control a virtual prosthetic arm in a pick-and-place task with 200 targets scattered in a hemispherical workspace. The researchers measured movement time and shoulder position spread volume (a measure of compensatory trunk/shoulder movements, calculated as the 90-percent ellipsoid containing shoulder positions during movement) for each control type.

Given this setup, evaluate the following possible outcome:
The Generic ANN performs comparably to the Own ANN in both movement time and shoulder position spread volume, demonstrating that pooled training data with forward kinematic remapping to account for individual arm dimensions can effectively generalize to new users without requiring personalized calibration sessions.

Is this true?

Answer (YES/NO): YES